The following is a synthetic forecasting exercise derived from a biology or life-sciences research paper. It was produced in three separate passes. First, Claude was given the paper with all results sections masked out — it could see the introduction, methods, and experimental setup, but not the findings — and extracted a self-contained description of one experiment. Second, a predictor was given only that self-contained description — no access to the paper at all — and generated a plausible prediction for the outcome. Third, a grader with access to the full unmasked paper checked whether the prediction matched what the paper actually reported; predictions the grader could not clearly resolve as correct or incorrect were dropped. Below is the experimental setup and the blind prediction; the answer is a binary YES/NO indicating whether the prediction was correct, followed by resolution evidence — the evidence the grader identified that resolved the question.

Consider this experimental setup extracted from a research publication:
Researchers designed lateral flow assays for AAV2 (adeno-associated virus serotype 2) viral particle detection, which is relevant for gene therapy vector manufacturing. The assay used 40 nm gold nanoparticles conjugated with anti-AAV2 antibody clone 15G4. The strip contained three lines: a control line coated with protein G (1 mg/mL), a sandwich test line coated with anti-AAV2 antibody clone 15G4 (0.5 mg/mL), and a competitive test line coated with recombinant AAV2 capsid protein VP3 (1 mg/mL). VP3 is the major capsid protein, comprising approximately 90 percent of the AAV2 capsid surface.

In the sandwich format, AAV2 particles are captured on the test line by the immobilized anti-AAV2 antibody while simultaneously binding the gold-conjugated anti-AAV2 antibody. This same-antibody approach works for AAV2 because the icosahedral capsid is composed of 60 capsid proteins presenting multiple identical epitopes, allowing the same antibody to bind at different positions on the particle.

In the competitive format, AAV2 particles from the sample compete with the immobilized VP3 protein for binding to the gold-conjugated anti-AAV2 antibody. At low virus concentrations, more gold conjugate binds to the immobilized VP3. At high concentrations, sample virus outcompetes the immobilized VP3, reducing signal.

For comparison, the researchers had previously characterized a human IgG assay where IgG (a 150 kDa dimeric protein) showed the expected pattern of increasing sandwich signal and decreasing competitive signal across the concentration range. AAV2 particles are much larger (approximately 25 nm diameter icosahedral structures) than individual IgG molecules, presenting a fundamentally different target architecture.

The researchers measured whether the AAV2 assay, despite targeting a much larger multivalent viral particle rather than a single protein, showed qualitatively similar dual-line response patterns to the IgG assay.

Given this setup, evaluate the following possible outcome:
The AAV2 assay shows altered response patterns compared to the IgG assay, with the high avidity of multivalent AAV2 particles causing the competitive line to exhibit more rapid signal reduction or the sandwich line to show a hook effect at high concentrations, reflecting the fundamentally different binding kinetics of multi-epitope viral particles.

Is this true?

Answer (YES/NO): NO